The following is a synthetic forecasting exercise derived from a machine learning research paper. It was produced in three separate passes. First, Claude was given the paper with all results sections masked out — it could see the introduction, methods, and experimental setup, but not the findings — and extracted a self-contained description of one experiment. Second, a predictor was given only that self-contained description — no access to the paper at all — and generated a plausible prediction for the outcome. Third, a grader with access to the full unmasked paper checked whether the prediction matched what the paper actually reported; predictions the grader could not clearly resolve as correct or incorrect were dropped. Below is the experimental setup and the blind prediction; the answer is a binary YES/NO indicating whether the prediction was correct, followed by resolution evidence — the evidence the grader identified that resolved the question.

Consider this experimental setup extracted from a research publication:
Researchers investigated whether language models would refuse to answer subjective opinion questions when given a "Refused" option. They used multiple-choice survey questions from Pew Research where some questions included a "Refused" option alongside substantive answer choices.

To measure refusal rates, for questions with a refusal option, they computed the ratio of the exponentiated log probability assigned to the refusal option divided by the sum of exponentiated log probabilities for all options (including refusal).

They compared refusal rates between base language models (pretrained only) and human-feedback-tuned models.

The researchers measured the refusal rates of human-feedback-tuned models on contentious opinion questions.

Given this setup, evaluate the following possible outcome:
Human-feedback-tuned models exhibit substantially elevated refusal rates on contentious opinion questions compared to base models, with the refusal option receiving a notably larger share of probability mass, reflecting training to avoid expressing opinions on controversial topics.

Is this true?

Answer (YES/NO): NO